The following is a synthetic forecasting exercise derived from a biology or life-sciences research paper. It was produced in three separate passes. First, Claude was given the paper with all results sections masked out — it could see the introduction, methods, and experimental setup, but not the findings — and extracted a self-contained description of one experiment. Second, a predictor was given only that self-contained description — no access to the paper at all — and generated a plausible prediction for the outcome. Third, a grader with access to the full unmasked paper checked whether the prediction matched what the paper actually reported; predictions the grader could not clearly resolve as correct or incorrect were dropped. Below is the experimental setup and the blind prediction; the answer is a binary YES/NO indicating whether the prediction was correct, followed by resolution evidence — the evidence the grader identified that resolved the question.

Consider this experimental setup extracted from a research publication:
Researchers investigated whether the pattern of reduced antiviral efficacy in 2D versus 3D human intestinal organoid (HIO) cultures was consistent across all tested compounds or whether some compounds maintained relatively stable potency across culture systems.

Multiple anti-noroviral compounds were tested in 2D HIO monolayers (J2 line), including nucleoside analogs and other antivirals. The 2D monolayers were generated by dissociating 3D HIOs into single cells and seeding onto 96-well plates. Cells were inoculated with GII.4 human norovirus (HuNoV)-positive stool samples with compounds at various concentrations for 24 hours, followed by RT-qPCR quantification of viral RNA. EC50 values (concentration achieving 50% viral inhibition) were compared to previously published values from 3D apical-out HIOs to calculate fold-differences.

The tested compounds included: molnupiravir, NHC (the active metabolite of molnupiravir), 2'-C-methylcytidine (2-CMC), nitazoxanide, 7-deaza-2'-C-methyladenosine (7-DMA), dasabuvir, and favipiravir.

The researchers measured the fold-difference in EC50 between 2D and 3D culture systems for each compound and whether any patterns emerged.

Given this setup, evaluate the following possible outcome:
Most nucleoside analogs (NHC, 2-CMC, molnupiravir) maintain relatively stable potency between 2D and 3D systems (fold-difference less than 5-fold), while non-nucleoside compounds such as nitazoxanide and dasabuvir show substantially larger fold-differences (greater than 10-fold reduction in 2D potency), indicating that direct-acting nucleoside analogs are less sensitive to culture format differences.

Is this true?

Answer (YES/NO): NO